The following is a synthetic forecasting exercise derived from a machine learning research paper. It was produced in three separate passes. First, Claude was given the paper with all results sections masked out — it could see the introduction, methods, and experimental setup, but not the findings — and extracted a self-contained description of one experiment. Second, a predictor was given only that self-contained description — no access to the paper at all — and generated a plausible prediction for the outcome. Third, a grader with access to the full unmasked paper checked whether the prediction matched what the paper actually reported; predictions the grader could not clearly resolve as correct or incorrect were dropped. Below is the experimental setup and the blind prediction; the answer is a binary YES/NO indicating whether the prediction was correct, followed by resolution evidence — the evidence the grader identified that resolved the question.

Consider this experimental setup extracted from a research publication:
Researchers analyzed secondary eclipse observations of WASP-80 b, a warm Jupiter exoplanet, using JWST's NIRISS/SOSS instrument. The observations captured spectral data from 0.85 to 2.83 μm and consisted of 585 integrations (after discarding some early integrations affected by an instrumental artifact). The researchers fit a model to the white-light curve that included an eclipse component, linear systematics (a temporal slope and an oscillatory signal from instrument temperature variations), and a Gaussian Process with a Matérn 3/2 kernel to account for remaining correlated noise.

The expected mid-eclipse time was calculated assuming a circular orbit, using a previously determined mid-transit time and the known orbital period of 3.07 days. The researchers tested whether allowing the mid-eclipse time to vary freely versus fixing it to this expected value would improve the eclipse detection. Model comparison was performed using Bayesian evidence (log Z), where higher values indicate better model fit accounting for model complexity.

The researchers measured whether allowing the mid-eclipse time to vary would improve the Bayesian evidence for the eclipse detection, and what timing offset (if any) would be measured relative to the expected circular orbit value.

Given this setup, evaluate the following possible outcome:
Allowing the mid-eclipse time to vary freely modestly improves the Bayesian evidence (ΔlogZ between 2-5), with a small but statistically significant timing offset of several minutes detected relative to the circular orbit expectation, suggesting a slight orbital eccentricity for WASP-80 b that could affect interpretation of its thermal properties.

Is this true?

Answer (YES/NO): NO